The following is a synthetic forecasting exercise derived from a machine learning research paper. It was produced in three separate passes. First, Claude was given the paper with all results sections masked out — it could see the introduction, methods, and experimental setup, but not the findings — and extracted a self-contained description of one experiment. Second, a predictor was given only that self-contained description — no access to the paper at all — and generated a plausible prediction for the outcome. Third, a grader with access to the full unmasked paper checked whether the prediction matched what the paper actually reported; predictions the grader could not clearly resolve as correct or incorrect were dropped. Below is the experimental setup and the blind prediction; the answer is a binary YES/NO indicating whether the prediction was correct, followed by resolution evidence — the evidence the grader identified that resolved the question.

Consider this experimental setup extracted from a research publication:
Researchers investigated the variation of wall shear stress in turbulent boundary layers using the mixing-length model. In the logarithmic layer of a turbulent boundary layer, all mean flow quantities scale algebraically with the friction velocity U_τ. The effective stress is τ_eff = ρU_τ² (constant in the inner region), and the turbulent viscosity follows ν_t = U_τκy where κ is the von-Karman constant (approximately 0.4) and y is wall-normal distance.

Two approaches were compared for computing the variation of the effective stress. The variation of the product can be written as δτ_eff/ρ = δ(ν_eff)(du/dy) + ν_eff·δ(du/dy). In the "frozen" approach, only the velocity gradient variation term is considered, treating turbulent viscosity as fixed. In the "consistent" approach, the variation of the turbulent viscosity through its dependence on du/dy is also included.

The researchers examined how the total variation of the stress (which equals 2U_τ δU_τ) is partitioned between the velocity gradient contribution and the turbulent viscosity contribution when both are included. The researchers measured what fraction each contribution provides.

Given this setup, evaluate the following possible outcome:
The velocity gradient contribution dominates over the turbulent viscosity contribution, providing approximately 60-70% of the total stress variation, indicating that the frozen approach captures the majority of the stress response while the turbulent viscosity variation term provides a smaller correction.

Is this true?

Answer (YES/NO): NO